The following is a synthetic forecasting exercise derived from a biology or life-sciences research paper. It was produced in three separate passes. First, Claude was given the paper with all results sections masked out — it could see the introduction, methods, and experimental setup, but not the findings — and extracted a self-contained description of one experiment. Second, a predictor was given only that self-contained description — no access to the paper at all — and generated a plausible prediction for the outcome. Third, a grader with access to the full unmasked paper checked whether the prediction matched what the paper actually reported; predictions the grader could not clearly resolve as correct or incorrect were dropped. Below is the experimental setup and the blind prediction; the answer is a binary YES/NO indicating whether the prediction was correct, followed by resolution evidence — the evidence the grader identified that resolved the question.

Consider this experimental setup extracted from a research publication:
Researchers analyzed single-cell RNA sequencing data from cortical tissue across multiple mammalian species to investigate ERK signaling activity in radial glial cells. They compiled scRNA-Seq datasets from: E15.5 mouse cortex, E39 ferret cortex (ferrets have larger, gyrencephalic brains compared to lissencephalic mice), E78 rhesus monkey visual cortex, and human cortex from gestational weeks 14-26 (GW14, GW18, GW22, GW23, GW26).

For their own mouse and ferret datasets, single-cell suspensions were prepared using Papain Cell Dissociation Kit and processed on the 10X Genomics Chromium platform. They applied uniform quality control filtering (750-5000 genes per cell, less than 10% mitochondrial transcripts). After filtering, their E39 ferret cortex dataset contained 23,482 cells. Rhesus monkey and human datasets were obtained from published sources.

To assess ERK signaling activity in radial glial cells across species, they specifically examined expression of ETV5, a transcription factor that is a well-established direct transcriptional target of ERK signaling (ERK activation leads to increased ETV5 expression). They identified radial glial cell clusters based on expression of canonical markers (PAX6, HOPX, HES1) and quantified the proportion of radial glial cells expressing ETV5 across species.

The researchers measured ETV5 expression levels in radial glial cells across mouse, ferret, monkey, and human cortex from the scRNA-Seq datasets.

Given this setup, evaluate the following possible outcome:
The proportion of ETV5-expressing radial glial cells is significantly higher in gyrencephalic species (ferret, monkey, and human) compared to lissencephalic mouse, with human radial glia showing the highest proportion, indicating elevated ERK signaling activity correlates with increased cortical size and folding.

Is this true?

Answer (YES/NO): YES